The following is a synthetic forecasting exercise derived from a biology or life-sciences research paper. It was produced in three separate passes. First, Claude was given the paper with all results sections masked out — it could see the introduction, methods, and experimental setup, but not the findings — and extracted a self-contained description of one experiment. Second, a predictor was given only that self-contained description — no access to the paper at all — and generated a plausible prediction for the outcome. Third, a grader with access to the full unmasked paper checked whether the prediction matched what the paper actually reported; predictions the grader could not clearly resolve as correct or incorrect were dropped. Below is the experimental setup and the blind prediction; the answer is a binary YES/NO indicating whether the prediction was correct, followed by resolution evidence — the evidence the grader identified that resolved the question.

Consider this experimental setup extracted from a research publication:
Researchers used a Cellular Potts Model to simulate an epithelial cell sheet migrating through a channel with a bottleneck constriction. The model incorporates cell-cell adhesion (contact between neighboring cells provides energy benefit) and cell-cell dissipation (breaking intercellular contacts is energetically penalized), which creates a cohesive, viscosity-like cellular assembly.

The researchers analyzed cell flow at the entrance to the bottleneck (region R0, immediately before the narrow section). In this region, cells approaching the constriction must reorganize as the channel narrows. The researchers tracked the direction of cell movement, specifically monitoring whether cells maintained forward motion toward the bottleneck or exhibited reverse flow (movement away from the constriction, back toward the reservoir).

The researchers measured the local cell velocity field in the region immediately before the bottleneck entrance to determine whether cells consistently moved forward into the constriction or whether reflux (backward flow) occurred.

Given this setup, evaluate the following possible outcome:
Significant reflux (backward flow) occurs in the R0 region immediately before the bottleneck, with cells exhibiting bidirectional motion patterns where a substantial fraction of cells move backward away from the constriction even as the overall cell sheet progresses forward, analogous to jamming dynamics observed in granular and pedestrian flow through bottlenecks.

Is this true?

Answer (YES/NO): YES